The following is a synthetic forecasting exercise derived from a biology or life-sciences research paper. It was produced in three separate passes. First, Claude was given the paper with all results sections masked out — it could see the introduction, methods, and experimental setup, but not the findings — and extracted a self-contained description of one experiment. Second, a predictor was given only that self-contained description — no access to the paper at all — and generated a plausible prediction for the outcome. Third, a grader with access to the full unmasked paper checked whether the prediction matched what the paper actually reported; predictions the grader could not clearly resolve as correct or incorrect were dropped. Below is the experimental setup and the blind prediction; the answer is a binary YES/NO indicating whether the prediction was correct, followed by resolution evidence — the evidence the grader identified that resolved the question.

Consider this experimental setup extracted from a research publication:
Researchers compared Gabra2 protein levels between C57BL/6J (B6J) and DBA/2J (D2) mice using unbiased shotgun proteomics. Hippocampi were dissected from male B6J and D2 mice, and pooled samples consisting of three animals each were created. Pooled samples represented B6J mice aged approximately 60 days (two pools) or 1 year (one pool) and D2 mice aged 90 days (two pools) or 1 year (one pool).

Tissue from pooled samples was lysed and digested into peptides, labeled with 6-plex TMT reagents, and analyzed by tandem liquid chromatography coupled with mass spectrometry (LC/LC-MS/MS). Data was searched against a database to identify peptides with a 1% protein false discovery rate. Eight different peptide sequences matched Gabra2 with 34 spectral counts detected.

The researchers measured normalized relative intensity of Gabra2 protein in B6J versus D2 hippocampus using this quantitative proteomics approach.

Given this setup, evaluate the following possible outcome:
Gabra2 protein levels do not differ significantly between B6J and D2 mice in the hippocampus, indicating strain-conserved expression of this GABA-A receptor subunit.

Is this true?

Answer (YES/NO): NO